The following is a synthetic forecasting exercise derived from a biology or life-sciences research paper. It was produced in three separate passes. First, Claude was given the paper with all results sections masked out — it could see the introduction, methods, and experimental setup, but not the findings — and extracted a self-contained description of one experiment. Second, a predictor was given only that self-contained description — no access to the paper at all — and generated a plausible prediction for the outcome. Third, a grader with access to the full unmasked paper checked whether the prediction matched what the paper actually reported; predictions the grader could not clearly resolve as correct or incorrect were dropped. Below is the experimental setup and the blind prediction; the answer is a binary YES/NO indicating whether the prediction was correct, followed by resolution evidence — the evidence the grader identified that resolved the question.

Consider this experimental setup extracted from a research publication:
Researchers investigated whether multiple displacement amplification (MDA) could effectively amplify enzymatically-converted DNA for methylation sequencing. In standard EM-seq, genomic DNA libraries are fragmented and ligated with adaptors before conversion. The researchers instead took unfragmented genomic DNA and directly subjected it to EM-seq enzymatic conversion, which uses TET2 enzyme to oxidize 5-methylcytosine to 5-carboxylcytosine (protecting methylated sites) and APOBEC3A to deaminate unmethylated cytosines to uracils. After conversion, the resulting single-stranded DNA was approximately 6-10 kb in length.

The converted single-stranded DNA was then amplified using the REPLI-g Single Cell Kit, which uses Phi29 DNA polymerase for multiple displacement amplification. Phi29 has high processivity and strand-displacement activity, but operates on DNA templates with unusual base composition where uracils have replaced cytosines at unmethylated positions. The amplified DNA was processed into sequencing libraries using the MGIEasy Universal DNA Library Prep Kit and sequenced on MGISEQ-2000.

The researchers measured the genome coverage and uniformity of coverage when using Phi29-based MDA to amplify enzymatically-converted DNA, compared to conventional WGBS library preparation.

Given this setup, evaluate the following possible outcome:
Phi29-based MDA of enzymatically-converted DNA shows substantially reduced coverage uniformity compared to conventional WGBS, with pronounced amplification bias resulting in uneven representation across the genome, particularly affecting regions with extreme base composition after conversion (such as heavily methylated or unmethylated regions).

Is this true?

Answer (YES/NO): YES